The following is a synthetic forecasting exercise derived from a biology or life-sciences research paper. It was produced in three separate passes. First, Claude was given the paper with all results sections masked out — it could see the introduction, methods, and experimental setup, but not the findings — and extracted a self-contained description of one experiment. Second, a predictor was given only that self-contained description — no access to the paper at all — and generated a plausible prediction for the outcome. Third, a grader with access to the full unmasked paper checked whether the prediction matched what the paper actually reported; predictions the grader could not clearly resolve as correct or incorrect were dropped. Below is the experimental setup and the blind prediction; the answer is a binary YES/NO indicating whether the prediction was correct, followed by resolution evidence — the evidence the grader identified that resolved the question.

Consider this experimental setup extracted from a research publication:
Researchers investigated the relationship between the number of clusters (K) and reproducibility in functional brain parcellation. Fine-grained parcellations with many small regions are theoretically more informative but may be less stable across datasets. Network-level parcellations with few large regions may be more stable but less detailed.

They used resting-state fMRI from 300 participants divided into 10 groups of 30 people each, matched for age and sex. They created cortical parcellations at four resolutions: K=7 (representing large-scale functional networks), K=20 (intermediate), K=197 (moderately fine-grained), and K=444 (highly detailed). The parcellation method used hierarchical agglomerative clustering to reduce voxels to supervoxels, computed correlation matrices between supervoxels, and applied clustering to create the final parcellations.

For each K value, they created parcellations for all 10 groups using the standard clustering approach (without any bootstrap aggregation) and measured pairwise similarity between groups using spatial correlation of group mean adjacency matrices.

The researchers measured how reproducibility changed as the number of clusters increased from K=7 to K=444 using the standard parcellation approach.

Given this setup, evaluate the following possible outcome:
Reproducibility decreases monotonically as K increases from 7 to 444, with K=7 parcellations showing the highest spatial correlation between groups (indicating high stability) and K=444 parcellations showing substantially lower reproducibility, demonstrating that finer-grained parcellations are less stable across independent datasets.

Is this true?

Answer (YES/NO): YES